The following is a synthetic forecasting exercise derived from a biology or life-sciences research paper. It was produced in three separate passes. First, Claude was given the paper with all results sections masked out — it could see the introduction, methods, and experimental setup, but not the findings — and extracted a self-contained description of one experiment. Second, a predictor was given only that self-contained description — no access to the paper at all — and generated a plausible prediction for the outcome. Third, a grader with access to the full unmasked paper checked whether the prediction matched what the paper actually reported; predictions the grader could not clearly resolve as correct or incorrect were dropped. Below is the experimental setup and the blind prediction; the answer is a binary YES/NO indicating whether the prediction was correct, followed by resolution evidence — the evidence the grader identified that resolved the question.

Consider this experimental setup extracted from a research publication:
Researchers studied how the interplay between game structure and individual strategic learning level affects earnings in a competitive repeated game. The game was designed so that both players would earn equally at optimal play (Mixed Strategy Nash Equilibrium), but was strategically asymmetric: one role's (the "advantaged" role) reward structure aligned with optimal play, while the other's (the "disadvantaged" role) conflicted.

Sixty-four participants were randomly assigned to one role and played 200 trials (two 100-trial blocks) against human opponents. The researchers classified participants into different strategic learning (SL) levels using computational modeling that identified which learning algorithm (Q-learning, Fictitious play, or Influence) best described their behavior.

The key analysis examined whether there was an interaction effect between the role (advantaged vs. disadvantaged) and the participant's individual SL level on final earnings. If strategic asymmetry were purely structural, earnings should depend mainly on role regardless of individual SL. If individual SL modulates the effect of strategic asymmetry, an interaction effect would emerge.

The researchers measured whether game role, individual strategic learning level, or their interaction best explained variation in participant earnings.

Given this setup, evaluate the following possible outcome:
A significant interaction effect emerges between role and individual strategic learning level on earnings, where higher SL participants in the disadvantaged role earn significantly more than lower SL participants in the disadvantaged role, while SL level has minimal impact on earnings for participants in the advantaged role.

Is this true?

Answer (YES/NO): NO